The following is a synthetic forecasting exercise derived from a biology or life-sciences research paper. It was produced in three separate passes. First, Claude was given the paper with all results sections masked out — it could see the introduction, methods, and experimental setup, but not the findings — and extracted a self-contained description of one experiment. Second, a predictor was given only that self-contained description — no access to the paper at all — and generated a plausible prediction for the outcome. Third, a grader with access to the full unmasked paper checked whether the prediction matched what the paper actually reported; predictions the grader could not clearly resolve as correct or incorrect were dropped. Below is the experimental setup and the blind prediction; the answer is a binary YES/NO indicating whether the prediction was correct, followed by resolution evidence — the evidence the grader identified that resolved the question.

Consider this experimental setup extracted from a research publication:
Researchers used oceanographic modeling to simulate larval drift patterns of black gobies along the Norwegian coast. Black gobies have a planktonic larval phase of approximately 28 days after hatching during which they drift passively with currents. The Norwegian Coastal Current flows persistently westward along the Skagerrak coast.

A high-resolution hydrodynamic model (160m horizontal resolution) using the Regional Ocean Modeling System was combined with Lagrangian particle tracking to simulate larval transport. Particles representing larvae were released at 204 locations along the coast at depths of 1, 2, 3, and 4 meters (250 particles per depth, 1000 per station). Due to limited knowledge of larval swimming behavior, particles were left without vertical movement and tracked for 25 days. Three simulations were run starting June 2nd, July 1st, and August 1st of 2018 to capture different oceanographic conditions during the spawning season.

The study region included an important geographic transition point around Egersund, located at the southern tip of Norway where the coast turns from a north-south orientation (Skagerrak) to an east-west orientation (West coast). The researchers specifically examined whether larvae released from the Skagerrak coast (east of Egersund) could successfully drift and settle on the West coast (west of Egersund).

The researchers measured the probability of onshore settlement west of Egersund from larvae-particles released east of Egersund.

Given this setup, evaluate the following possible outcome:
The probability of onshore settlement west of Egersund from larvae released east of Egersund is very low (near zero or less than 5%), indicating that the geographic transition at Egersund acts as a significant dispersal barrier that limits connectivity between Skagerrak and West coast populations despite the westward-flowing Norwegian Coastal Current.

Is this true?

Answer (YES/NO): YES